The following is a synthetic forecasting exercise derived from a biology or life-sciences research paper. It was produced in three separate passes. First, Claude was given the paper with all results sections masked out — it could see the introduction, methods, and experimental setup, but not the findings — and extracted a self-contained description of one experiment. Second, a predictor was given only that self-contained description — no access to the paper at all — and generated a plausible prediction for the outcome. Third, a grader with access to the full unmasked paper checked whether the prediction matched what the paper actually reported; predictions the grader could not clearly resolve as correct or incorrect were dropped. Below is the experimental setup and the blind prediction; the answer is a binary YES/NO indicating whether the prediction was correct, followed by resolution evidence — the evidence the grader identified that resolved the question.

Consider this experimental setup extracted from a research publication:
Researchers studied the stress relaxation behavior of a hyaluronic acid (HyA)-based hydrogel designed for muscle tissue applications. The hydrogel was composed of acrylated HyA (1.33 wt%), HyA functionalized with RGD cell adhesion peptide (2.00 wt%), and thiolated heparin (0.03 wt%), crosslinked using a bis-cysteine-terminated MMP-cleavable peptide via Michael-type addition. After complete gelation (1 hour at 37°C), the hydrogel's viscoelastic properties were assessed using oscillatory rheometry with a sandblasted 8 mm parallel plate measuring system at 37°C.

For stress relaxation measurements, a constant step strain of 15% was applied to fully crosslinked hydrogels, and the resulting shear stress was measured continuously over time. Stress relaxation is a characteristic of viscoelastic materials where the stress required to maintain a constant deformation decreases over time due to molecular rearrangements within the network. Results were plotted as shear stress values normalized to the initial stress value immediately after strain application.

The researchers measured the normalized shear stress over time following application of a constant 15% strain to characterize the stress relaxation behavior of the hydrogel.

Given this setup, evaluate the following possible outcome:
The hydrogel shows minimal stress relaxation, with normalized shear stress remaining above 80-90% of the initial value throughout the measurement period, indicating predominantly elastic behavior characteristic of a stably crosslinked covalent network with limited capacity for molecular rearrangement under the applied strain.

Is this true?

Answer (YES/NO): NO